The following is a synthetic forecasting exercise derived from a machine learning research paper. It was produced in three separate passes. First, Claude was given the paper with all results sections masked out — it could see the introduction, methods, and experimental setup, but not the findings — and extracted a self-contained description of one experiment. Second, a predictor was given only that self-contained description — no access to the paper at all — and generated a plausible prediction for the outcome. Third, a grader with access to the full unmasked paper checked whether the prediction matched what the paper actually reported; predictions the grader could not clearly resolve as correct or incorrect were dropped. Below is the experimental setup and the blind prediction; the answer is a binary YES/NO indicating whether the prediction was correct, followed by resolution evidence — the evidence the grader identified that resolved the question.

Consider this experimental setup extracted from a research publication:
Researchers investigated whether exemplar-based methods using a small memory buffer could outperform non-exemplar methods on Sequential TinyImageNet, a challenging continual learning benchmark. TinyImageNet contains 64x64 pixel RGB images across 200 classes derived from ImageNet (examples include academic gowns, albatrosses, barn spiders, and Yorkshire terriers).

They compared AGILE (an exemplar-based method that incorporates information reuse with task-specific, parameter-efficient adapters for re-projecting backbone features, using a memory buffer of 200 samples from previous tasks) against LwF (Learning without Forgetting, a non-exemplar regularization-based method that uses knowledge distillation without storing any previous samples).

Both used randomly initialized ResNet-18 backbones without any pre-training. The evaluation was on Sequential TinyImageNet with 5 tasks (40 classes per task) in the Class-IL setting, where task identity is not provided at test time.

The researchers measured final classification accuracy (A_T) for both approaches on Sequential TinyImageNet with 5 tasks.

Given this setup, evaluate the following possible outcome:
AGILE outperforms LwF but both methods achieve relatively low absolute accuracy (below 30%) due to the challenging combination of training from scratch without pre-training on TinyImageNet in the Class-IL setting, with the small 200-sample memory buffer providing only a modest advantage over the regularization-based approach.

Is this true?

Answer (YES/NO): NO